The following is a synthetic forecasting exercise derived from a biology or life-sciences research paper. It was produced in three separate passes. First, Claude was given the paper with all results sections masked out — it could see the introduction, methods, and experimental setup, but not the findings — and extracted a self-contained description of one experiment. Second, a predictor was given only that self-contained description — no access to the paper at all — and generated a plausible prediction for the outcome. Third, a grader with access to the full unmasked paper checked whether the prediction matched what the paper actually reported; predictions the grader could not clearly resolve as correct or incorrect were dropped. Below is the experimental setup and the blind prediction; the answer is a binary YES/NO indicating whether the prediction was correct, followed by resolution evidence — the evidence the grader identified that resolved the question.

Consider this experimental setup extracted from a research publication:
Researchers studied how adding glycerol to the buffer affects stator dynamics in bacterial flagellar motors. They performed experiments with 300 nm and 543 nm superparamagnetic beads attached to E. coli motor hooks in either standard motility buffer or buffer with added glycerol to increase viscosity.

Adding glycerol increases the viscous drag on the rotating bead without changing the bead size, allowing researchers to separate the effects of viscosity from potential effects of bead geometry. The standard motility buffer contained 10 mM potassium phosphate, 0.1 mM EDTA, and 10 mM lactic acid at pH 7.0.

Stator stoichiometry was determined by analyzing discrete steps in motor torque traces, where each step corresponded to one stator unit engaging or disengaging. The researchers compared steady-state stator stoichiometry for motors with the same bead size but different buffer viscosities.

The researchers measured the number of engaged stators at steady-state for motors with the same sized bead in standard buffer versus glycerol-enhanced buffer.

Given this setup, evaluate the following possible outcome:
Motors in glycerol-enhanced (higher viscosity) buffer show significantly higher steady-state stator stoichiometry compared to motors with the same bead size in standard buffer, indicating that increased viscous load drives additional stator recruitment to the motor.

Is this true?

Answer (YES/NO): YES